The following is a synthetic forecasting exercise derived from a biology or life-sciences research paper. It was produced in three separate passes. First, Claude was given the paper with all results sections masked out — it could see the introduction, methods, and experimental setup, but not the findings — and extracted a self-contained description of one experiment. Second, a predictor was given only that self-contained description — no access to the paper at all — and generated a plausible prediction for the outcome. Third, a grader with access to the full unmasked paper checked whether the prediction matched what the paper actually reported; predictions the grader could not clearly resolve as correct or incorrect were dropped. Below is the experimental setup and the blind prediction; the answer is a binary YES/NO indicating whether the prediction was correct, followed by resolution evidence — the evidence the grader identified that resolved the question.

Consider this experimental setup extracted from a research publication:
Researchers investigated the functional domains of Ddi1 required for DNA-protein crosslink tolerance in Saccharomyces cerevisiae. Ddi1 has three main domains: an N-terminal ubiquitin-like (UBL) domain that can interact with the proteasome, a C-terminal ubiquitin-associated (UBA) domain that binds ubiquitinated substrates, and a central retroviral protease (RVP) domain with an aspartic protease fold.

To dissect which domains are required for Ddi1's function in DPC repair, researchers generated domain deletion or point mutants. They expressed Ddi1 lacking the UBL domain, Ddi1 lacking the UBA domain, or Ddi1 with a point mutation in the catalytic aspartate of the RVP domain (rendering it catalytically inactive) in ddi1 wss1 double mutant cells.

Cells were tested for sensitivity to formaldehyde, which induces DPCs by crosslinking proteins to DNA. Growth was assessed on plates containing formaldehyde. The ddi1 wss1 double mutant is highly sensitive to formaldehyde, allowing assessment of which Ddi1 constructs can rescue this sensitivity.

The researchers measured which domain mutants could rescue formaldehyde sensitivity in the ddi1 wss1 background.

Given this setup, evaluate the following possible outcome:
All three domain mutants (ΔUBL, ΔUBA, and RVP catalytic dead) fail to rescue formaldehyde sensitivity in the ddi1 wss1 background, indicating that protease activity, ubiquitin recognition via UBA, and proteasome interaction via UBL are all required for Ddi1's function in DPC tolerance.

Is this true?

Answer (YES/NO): NO